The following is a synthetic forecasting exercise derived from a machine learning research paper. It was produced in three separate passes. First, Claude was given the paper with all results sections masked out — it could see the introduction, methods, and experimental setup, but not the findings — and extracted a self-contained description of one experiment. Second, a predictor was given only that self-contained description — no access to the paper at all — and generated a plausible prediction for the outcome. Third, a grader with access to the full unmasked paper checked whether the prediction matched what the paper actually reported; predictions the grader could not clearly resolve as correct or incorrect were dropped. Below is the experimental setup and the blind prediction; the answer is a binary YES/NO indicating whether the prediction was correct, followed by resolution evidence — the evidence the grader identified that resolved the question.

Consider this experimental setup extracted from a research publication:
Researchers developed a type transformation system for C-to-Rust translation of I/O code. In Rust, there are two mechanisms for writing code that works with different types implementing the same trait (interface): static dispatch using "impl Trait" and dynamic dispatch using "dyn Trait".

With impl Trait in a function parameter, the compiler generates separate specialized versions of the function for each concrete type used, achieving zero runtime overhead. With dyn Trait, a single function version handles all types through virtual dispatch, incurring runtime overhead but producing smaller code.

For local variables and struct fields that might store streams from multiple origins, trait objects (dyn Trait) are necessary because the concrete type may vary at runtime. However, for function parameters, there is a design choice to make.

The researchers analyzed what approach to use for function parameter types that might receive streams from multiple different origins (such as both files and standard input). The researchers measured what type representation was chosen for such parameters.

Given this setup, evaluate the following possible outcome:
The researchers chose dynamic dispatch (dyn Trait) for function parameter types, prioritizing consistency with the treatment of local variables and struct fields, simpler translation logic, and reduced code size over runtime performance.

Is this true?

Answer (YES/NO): NO